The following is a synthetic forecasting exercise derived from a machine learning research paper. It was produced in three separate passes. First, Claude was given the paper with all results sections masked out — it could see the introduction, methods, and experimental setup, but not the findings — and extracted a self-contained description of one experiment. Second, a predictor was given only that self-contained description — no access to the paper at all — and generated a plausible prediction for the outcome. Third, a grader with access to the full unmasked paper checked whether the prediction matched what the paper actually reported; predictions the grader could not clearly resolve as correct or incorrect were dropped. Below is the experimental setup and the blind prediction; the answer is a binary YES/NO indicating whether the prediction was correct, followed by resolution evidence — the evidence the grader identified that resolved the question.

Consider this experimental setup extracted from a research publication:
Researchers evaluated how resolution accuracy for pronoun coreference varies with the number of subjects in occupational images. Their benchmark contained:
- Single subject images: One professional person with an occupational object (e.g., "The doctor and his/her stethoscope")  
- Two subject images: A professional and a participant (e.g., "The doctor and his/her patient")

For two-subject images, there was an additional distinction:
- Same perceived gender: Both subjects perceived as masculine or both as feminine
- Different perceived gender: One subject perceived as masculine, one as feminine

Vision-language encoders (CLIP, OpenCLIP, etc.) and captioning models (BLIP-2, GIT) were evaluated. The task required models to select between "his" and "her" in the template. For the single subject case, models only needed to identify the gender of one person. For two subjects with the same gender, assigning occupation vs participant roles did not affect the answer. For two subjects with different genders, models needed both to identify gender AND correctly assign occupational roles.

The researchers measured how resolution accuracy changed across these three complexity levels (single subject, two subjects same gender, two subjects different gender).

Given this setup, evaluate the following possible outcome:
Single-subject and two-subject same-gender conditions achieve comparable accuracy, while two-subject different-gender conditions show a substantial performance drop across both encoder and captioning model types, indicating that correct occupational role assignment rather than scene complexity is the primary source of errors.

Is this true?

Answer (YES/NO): NO